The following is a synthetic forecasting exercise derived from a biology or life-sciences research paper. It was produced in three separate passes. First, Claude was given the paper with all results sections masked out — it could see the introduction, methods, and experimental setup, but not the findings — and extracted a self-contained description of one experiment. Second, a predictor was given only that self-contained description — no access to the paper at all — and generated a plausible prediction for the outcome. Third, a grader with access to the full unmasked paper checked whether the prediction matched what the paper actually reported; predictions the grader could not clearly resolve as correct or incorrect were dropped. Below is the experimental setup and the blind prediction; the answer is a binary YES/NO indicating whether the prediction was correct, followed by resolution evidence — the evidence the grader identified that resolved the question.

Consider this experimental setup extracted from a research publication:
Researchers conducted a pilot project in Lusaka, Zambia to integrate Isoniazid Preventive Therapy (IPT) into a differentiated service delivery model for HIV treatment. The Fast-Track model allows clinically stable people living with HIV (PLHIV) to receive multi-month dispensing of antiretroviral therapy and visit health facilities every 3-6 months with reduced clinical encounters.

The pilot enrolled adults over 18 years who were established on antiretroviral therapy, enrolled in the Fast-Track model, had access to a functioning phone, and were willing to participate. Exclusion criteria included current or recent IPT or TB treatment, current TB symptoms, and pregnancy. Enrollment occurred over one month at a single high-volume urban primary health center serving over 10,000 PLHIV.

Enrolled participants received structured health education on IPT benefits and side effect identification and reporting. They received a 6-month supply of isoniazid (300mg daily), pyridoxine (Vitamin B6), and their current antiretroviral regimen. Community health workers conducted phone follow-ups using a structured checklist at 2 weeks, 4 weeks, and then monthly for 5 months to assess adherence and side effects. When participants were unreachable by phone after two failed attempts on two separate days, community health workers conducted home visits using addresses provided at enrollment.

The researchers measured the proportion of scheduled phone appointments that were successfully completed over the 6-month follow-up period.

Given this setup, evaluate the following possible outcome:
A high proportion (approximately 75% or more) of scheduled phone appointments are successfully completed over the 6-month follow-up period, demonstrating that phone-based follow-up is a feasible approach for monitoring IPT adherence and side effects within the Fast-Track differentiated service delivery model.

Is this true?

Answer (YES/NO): YES